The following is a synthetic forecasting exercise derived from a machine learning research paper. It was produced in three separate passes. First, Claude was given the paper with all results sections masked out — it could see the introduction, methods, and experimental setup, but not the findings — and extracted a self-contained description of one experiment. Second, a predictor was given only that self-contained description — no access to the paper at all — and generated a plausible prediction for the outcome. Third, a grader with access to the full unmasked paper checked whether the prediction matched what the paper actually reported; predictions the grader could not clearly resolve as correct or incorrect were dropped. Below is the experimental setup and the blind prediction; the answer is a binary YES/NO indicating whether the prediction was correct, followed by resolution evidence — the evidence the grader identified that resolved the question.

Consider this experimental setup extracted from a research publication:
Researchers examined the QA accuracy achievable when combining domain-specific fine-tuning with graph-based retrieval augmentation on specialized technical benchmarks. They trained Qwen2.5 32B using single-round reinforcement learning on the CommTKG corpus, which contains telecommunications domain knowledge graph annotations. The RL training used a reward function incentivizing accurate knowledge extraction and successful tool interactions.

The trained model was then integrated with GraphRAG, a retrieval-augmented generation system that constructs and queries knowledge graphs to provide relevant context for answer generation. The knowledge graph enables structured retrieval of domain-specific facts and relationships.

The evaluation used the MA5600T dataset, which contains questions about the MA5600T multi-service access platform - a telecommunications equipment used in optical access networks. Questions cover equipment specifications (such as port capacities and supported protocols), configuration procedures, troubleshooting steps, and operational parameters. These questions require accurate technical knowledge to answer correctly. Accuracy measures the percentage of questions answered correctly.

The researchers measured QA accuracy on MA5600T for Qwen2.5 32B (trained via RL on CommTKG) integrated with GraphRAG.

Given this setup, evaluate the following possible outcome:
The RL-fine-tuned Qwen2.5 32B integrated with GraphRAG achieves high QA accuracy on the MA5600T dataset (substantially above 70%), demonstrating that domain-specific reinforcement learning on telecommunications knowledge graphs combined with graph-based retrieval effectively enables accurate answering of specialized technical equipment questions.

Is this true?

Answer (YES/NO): YES